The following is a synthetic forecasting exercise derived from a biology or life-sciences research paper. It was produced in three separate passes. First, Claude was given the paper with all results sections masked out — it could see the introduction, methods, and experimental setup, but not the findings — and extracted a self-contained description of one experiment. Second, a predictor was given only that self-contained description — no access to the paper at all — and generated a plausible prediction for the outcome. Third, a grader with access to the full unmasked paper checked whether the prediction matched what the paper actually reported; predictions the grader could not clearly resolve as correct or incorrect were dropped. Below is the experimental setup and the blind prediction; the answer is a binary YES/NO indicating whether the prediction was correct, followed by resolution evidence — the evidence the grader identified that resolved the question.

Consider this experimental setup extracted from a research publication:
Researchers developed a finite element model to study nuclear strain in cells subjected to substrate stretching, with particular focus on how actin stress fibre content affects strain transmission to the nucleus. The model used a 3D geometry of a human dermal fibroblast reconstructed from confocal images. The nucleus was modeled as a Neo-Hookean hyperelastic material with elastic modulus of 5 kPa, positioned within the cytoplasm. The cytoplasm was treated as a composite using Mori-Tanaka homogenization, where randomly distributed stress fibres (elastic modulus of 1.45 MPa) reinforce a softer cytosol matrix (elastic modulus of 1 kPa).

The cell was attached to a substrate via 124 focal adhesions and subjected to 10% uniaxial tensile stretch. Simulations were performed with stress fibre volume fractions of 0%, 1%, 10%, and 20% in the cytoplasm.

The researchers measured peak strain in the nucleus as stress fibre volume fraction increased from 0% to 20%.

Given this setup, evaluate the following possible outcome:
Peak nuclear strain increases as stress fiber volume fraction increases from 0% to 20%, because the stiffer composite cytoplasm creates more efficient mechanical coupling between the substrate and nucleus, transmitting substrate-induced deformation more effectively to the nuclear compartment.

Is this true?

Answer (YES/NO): NO